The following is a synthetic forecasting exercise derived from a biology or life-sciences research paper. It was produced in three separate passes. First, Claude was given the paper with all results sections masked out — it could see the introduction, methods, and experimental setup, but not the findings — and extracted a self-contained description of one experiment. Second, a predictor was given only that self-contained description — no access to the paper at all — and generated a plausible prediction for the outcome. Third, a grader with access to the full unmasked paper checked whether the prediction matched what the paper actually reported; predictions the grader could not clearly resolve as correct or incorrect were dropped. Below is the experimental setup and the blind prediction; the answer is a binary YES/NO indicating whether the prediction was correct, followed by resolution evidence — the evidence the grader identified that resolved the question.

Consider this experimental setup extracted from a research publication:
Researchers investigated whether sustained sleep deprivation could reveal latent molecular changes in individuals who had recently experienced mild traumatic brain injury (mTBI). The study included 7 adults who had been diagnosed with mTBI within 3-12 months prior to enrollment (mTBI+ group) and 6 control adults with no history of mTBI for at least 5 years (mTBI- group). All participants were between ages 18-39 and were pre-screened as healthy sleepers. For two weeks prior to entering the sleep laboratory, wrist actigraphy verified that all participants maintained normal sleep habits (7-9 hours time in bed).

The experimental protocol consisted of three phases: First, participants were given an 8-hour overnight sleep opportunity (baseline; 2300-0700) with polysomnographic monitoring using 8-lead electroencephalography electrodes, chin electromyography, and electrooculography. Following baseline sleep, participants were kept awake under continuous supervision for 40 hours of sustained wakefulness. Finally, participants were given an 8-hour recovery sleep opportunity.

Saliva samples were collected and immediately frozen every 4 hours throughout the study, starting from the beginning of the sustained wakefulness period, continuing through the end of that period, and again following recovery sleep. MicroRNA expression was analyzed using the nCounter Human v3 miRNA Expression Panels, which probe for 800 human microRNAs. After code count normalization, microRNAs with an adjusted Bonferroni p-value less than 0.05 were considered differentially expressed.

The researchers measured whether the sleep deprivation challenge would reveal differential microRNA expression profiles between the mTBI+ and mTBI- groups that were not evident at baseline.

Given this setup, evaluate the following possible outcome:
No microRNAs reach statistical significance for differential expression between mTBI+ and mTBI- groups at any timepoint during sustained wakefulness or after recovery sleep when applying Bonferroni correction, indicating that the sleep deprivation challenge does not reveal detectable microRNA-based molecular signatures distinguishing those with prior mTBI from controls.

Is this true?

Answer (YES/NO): NO